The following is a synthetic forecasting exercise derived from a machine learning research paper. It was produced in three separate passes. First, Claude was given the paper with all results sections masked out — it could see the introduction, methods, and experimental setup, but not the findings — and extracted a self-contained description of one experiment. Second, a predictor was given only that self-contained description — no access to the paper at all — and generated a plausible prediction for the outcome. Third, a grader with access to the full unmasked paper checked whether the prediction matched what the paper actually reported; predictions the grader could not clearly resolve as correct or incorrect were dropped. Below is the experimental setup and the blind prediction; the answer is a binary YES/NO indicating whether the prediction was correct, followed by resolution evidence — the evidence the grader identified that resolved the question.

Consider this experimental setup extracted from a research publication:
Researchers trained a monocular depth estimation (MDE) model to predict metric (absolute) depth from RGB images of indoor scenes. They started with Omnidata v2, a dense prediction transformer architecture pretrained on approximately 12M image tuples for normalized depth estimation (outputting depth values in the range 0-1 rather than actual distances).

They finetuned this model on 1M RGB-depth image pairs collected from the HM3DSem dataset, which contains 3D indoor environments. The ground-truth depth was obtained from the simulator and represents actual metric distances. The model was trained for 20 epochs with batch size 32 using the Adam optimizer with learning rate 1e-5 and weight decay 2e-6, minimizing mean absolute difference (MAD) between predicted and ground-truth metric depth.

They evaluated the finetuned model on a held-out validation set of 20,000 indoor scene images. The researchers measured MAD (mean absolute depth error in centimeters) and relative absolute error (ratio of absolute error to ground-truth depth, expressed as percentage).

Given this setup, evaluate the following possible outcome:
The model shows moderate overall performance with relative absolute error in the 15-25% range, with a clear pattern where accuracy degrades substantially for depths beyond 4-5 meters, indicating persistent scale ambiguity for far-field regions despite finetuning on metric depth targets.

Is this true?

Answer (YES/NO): NO